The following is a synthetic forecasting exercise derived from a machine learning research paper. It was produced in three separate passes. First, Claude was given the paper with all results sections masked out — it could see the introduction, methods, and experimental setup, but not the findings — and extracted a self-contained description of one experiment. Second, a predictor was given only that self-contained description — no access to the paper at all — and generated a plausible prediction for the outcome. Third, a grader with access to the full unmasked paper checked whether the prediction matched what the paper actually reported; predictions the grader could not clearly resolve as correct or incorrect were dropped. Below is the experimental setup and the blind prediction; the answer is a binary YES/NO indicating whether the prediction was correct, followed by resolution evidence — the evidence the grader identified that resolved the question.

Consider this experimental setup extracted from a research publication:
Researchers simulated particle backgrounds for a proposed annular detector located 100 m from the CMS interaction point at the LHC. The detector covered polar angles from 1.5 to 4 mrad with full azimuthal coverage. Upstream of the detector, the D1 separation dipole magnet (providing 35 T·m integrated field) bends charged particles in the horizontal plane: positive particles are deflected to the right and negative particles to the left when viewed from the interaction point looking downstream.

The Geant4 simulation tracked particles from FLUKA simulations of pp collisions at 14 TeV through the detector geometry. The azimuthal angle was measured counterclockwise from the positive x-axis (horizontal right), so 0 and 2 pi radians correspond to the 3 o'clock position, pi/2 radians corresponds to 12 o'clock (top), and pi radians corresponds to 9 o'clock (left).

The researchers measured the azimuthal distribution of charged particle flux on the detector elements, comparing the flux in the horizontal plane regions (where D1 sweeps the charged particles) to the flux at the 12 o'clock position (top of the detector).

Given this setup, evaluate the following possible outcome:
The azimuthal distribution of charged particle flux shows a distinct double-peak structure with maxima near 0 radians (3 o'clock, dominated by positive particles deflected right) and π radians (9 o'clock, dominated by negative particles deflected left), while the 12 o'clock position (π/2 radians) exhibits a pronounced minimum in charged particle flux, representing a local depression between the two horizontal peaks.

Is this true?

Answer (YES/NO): NO